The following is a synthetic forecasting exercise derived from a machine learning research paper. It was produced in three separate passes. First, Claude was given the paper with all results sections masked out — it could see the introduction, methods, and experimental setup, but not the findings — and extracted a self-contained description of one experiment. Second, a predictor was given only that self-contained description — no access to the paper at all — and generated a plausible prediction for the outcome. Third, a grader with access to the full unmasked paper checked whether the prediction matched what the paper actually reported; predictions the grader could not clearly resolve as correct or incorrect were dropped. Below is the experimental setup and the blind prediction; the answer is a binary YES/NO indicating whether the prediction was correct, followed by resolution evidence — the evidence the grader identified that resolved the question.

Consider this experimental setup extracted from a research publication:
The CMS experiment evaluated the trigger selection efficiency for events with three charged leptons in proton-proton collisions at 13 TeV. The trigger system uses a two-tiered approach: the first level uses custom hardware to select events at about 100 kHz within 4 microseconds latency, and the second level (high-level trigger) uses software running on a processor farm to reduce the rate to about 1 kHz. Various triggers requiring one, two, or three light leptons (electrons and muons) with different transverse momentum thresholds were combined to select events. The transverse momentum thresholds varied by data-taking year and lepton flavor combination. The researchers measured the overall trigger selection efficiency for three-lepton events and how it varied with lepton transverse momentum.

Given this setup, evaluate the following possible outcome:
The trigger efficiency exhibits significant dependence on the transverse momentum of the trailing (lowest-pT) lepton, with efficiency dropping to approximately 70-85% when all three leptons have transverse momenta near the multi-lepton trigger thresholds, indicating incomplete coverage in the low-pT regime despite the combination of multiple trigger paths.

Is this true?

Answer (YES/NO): NO